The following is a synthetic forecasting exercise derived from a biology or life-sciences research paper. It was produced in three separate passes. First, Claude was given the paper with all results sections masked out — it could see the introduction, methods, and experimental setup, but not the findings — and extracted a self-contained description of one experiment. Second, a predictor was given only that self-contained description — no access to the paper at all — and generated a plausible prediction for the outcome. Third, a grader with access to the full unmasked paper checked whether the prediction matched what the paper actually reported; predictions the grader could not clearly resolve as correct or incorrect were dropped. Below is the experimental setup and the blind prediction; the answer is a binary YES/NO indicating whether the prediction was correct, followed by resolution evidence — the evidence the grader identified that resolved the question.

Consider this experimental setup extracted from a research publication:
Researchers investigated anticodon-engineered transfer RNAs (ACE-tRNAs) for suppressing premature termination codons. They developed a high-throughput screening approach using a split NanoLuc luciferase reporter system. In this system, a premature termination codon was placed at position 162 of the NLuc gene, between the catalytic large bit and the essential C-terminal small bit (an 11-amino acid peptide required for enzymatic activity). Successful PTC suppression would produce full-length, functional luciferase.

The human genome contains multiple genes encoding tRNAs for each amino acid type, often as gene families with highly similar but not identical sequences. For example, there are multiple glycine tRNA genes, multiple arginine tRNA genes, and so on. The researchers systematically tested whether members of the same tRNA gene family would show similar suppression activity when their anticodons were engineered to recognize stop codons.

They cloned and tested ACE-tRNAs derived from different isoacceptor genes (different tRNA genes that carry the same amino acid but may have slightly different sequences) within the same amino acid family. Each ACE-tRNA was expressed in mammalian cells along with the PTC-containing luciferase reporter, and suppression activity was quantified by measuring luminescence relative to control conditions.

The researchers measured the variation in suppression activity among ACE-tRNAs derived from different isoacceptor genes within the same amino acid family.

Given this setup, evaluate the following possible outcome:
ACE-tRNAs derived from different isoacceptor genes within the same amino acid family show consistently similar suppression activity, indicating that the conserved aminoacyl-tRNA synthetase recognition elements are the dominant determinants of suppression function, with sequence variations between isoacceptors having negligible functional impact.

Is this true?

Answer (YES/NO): NO